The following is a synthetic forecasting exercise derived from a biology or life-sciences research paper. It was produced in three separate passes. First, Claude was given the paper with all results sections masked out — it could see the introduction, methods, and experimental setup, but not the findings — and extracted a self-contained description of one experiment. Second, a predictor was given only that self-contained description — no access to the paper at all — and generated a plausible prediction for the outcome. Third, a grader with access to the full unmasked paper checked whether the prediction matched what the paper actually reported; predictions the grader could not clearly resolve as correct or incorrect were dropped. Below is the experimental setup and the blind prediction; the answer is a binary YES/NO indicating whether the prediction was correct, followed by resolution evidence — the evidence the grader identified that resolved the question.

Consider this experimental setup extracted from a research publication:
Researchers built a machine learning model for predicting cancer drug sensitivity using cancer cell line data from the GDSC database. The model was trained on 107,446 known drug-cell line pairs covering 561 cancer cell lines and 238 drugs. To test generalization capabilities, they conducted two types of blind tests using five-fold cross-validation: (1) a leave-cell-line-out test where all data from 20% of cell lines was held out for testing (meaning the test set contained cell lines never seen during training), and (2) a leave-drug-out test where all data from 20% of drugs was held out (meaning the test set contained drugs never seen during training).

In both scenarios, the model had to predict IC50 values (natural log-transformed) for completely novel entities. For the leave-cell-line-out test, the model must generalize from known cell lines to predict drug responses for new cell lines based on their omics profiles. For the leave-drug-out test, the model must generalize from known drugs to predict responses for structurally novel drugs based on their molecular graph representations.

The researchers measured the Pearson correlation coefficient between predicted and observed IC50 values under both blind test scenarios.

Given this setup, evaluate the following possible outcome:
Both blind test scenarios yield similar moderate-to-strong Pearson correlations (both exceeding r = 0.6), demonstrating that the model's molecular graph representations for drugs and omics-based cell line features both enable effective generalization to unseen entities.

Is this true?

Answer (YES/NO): NO